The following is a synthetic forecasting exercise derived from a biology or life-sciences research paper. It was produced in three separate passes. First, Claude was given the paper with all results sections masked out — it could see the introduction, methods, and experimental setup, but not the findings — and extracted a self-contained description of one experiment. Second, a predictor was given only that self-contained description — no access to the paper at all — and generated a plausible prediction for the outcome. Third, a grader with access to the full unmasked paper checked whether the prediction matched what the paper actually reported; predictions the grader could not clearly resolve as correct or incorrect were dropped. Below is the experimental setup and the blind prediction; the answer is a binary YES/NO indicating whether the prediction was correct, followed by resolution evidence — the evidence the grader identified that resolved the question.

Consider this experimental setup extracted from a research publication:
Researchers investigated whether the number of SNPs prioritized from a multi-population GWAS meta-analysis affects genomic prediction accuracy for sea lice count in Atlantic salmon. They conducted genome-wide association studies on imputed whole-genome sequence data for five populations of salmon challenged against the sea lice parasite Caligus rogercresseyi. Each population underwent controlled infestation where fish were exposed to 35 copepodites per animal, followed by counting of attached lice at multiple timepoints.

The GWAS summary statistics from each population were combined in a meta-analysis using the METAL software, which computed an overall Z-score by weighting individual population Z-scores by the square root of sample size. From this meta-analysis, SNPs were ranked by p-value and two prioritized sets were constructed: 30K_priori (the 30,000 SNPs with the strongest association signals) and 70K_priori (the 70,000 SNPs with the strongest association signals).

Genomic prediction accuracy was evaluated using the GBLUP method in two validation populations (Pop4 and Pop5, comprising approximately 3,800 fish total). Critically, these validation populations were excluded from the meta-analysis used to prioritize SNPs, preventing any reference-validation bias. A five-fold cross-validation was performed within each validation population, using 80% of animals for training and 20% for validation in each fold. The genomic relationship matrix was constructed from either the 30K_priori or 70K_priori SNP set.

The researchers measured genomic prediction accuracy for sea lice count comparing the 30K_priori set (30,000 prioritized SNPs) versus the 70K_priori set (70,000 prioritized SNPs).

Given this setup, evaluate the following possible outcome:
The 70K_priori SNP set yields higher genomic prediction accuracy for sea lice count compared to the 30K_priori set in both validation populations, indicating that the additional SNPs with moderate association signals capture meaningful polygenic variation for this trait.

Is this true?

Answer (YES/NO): YES